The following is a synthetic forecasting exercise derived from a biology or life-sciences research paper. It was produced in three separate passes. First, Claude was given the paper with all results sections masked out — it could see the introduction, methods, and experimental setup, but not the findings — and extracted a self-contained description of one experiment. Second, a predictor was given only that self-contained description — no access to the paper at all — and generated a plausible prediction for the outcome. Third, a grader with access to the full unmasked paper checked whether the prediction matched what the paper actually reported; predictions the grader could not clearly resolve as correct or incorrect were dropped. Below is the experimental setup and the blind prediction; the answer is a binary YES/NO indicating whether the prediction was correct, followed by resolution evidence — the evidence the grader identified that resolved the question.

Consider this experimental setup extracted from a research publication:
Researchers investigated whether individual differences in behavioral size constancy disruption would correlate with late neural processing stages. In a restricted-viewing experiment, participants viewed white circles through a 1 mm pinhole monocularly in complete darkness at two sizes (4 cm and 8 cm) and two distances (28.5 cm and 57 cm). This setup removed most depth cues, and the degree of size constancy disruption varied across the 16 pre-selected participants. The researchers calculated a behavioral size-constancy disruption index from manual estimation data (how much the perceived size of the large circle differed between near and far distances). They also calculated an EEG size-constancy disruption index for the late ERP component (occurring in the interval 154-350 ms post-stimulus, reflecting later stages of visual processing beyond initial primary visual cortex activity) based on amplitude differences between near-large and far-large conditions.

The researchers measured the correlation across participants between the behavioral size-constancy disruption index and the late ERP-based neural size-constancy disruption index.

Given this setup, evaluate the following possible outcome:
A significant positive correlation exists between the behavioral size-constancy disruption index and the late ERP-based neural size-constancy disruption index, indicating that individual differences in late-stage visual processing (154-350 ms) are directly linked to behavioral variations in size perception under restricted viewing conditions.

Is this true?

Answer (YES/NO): YES